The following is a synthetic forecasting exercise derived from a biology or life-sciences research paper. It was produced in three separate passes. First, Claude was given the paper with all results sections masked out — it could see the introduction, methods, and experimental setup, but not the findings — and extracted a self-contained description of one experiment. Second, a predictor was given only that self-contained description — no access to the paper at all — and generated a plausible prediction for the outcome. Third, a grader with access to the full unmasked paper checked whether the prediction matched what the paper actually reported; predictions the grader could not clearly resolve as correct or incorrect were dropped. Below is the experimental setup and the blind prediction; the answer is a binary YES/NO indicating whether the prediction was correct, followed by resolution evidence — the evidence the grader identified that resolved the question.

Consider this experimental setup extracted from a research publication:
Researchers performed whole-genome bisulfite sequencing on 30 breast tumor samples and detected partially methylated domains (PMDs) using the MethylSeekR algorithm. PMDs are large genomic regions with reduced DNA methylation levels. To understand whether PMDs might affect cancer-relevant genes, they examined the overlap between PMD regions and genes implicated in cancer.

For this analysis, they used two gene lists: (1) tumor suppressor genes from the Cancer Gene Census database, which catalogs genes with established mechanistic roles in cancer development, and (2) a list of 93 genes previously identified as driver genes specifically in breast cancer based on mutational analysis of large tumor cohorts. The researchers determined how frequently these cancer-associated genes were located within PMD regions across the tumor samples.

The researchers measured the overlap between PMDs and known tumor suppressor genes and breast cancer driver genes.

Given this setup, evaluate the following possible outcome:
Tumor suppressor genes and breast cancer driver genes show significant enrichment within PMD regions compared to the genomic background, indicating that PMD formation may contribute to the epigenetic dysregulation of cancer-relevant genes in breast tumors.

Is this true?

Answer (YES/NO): NO